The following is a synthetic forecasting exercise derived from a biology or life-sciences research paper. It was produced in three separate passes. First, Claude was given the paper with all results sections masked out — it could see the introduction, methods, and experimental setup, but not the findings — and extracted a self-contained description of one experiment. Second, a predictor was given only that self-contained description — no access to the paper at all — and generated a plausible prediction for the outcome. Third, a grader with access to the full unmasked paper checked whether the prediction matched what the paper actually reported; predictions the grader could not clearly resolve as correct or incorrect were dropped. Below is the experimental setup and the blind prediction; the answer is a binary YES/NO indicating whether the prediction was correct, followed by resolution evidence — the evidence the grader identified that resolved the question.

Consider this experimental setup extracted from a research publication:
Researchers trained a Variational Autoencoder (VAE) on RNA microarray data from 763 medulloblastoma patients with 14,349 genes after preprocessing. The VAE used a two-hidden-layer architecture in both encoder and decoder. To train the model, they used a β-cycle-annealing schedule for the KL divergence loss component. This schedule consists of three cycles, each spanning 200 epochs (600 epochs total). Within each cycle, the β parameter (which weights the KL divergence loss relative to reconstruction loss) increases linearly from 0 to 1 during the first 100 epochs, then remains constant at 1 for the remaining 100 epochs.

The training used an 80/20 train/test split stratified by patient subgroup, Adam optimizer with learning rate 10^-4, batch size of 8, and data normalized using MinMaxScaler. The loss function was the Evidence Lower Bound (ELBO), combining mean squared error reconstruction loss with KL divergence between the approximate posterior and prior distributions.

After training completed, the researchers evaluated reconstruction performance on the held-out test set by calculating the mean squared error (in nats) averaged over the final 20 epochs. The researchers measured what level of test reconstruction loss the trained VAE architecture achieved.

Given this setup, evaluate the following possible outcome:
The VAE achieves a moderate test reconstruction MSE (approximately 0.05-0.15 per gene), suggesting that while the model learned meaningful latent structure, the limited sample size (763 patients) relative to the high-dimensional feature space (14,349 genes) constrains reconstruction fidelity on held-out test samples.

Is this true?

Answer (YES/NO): NO